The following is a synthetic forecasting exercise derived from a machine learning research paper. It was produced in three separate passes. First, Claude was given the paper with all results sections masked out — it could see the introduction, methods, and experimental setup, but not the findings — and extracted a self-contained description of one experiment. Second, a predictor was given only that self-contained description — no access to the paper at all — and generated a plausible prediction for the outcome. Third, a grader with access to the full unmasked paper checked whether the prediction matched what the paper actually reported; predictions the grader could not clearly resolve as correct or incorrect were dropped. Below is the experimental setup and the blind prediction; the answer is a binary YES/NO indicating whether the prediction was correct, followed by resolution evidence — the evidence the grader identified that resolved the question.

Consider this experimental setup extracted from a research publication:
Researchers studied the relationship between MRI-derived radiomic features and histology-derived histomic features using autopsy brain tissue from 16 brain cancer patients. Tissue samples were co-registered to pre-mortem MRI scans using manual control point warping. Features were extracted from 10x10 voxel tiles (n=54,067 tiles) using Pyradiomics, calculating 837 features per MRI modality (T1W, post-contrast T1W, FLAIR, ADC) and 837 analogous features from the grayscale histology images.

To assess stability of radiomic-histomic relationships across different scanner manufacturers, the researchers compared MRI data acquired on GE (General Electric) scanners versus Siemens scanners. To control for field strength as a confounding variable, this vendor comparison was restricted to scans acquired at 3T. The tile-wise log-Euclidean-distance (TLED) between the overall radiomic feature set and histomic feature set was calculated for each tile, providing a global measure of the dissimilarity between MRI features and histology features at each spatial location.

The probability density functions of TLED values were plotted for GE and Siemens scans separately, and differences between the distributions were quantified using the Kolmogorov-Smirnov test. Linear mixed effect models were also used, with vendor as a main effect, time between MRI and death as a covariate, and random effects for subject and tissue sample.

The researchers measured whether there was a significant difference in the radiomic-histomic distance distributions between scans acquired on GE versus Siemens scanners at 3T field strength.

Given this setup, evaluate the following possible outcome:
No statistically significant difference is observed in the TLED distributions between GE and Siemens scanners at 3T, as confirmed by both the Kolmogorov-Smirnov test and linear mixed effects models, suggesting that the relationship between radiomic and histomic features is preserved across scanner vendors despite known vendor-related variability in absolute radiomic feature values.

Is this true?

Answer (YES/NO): NO